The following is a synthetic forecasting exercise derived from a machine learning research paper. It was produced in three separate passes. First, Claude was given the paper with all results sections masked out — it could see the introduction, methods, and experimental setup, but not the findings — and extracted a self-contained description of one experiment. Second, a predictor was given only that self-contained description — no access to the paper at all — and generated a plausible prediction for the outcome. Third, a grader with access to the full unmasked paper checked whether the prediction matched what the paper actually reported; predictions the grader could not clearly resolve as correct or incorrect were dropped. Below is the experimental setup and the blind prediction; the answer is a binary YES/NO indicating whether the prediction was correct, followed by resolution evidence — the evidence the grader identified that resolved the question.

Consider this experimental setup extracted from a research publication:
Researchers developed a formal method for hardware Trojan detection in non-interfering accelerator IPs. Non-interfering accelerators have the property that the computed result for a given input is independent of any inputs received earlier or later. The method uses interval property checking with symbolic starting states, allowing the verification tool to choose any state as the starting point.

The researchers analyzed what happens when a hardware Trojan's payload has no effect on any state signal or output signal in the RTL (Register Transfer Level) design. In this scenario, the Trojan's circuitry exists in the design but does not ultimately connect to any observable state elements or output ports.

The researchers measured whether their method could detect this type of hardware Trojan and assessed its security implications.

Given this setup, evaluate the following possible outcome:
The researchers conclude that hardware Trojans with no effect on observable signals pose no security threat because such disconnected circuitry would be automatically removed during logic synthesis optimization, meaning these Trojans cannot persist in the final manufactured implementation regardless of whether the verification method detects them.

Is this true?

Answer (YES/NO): NO